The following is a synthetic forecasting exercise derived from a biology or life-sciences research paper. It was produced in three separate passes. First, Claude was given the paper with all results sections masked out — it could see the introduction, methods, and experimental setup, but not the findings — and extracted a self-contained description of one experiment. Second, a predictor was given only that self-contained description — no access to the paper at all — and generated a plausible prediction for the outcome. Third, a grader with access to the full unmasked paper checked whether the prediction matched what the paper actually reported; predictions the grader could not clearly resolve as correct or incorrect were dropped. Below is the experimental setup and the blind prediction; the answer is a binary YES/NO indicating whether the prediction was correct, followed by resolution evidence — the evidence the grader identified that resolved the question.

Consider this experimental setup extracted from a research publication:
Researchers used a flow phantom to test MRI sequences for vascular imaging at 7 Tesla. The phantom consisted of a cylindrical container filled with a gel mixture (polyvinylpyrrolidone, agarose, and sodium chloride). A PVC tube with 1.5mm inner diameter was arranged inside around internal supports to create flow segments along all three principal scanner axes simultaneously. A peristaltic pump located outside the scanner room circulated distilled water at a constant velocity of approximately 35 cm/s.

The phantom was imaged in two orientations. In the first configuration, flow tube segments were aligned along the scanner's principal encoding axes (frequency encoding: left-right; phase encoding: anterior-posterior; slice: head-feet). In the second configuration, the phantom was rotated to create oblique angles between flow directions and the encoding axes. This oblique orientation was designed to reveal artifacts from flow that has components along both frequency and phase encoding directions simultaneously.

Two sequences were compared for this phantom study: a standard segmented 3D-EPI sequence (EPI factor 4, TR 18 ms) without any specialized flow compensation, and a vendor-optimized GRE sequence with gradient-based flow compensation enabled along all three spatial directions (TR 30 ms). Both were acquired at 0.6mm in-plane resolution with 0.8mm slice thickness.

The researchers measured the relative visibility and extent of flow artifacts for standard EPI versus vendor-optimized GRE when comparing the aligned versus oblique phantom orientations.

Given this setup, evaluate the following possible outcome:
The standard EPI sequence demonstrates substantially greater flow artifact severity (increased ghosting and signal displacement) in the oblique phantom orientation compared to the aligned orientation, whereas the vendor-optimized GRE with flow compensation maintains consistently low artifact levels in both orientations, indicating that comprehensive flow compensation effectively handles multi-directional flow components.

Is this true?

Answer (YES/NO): NO